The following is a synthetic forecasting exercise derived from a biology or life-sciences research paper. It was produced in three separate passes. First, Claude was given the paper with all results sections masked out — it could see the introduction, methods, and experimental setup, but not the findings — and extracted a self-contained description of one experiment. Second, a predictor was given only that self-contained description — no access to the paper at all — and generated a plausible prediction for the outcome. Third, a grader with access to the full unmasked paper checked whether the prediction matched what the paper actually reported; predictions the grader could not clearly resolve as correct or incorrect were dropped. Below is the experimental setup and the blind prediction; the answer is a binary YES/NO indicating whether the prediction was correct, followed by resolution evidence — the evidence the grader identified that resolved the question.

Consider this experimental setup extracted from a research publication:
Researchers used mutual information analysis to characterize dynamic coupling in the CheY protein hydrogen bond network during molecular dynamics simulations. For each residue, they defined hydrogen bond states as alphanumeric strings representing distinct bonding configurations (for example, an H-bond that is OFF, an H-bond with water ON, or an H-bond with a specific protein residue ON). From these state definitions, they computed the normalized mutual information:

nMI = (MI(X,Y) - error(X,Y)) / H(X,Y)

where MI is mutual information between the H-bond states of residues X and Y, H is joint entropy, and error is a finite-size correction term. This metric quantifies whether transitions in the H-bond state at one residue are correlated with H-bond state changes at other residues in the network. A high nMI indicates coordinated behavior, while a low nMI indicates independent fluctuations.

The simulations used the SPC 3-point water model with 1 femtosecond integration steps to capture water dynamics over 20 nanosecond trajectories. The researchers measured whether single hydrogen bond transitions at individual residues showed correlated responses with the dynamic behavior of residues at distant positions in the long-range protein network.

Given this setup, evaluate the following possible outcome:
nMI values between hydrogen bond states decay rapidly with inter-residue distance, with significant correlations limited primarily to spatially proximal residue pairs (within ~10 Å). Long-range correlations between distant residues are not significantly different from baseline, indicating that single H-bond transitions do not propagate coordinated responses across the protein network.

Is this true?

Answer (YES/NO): NO